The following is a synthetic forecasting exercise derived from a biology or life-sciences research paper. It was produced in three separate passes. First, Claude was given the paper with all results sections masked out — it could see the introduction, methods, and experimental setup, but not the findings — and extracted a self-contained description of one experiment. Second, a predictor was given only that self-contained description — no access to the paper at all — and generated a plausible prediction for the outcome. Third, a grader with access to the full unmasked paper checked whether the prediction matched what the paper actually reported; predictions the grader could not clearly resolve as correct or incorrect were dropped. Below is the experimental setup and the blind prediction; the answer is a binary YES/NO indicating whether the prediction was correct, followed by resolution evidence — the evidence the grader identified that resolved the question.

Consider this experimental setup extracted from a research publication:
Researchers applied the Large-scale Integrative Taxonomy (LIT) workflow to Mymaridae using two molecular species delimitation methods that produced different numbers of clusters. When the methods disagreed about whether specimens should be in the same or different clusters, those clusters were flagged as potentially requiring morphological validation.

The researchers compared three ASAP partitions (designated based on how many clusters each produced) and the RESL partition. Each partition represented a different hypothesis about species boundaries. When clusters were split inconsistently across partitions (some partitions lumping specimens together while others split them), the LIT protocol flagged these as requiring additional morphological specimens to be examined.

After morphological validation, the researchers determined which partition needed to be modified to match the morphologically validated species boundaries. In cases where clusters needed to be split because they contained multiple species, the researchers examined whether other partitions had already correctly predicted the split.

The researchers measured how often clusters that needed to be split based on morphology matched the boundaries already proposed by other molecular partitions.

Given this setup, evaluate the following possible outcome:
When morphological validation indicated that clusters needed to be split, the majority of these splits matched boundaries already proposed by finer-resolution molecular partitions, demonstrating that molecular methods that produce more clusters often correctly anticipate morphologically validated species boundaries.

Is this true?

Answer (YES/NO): NO